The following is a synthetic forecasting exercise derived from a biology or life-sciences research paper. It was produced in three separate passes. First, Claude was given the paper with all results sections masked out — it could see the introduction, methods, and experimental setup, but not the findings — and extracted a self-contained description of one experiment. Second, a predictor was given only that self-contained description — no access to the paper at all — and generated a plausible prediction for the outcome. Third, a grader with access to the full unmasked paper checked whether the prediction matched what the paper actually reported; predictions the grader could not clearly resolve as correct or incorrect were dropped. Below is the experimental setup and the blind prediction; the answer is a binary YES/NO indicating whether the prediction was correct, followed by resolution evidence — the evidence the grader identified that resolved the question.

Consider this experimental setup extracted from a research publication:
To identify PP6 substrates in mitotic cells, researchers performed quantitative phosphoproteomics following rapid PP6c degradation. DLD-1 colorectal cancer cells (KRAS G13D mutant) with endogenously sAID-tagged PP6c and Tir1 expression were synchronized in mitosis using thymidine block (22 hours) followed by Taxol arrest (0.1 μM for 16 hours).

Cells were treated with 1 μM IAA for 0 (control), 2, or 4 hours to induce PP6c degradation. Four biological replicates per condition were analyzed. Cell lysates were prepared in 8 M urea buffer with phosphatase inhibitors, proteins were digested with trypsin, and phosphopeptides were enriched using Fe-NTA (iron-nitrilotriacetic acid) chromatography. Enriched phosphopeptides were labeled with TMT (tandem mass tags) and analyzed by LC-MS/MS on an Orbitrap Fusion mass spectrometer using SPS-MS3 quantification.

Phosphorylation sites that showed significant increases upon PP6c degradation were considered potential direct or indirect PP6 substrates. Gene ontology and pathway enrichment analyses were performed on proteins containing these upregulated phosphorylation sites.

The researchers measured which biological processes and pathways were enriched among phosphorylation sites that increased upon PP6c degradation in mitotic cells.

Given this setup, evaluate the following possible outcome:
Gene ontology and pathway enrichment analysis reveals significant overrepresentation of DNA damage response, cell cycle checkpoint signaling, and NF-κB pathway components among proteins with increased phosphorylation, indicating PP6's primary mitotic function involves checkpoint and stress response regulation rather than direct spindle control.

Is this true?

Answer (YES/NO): NO